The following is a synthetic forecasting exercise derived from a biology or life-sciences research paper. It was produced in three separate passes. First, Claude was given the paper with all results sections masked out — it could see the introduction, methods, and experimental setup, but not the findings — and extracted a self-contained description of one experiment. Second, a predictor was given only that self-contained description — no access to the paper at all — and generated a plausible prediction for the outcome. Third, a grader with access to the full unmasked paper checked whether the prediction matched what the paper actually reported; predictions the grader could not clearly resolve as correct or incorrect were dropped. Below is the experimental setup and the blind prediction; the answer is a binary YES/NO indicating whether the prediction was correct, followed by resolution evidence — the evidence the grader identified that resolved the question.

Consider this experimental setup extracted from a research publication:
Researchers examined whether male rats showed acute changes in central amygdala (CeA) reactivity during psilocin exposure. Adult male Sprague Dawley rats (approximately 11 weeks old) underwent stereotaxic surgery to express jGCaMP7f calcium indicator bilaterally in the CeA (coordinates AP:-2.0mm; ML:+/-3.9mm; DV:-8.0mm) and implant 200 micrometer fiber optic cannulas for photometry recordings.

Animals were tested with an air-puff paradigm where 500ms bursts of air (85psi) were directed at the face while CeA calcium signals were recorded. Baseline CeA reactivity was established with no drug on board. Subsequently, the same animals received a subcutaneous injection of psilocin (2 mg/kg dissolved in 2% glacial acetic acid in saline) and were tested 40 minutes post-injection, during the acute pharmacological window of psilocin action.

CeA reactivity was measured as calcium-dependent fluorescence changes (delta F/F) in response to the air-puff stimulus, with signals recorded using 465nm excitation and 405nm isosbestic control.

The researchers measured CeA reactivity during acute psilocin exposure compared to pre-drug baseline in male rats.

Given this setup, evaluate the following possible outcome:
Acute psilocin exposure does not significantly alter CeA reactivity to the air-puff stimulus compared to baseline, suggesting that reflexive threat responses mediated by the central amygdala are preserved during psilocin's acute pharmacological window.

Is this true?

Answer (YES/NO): YES